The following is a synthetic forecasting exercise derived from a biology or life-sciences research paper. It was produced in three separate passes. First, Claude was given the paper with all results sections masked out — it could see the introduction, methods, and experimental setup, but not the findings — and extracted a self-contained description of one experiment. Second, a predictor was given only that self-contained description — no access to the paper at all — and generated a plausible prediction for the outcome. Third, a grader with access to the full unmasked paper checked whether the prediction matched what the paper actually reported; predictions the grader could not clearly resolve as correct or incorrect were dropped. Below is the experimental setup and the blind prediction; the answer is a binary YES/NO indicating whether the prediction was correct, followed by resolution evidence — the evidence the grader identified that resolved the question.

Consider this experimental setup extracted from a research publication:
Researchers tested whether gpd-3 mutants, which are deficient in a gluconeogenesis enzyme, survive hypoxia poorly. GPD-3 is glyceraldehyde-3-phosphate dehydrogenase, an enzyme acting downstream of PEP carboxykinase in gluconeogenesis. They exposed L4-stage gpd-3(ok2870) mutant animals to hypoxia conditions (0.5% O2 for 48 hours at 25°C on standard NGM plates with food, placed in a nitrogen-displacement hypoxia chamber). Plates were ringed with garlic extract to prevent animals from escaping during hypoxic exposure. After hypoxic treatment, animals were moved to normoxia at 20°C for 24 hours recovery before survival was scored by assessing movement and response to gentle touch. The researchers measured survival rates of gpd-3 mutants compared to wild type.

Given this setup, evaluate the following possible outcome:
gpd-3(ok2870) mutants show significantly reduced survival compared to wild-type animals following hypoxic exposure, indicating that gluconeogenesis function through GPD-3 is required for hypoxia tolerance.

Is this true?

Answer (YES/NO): YES